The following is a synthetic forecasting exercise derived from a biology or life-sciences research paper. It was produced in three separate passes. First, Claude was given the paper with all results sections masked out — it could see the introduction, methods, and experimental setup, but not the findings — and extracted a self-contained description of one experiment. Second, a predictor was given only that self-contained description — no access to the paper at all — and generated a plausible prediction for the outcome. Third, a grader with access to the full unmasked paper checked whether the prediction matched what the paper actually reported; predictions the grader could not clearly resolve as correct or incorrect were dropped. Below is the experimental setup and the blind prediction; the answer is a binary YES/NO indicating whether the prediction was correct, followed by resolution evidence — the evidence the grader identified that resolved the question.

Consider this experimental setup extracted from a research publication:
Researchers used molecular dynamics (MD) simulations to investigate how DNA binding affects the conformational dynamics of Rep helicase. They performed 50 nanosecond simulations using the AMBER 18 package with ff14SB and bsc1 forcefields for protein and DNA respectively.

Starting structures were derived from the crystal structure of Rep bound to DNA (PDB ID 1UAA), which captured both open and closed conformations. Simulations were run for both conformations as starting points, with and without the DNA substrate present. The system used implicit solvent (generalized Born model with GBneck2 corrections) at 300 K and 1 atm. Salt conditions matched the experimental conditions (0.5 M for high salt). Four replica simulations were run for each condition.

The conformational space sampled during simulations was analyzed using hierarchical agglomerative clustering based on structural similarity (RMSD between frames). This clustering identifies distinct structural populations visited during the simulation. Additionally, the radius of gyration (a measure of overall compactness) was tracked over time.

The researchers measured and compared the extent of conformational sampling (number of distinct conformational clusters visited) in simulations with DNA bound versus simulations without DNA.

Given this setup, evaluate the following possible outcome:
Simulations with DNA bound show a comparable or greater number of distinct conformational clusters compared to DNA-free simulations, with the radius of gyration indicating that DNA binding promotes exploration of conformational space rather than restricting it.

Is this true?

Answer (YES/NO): NO